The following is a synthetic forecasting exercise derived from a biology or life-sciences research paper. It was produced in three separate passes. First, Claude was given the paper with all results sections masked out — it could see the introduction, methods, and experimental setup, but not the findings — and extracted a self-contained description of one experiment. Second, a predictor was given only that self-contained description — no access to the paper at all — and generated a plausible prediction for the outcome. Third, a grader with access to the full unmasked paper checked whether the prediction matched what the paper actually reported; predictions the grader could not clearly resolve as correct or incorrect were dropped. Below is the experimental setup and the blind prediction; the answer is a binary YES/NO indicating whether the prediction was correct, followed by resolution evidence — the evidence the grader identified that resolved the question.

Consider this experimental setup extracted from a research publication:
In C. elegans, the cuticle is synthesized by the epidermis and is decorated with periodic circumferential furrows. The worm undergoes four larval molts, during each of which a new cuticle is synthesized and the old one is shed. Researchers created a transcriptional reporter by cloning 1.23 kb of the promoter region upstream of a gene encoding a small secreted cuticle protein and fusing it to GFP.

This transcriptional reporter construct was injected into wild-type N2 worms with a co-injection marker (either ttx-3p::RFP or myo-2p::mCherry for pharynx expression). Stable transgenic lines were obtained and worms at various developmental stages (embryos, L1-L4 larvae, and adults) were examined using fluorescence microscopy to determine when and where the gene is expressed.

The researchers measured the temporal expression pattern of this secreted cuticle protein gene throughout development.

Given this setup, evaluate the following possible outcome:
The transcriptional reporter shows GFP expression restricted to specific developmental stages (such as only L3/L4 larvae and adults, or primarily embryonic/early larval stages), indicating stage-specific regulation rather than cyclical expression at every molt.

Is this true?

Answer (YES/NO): NO